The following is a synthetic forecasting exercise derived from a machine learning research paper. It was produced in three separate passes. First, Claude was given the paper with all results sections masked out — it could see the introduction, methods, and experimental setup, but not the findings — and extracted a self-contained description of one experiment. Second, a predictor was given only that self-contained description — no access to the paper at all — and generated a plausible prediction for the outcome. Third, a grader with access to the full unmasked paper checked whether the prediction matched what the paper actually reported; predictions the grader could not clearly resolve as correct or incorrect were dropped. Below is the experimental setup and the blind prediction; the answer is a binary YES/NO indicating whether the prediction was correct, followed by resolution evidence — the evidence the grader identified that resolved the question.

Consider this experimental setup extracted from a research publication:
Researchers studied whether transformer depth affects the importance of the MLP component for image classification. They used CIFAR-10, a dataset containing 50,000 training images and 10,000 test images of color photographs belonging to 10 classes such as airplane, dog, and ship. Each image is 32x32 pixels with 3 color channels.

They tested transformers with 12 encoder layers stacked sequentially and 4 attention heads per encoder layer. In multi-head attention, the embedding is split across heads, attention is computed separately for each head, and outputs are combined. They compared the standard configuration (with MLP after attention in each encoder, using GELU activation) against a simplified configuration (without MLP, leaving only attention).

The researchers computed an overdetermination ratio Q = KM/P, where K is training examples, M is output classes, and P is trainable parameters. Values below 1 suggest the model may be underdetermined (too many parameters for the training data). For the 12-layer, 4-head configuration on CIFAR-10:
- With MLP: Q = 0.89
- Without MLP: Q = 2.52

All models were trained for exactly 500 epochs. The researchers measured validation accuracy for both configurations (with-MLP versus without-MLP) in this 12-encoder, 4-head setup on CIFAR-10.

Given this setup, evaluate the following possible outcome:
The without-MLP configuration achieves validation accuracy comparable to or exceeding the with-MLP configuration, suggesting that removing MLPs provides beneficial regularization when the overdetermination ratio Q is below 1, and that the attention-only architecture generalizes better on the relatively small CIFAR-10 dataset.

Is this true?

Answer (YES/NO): NO